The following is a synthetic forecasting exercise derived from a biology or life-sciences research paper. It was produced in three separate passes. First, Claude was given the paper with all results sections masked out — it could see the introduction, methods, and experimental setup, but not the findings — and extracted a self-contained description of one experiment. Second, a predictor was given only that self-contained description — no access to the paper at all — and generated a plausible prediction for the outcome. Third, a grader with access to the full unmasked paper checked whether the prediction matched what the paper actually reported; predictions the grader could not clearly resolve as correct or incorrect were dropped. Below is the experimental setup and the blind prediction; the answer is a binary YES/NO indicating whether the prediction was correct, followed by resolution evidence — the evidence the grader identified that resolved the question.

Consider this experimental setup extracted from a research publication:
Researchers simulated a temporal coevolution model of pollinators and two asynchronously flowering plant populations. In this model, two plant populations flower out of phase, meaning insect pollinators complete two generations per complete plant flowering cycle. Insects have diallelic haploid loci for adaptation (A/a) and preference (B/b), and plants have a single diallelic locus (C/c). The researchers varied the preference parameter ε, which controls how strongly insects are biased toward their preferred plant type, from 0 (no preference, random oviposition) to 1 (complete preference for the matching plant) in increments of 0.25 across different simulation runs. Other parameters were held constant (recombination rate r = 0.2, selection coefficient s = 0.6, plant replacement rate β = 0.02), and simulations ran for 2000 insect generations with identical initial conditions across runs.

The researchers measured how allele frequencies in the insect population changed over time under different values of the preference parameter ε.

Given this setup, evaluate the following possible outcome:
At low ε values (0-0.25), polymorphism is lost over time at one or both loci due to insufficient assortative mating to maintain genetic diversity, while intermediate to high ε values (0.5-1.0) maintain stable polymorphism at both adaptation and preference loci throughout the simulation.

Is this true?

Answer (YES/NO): NO